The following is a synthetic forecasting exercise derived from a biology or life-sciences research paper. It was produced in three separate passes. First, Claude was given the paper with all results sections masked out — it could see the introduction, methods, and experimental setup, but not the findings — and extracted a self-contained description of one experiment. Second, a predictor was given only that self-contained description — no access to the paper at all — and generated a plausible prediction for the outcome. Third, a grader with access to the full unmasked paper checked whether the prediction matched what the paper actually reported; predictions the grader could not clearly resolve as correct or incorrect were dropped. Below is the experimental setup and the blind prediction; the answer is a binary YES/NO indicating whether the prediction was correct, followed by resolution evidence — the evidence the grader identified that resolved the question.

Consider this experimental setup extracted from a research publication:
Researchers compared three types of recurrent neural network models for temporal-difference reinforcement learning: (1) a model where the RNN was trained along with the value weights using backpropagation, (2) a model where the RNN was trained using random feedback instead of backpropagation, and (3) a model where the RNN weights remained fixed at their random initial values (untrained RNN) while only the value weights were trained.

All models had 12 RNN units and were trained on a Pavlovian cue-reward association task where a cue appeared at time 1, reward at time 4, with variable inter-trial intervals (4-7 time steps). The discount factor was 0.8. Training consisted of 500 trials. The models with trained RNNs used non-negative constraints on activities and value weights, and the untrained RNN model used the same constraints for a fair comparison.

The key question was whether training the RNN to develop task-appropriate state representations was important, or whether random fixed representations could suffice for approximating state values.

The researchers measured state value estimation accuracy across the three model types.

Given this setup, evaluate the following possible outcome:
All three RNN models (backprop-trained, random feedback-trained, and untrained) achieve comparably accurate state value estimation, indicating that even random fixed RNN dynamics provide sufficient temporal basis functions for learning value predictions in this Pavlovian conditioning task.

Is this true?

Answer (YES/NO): NO